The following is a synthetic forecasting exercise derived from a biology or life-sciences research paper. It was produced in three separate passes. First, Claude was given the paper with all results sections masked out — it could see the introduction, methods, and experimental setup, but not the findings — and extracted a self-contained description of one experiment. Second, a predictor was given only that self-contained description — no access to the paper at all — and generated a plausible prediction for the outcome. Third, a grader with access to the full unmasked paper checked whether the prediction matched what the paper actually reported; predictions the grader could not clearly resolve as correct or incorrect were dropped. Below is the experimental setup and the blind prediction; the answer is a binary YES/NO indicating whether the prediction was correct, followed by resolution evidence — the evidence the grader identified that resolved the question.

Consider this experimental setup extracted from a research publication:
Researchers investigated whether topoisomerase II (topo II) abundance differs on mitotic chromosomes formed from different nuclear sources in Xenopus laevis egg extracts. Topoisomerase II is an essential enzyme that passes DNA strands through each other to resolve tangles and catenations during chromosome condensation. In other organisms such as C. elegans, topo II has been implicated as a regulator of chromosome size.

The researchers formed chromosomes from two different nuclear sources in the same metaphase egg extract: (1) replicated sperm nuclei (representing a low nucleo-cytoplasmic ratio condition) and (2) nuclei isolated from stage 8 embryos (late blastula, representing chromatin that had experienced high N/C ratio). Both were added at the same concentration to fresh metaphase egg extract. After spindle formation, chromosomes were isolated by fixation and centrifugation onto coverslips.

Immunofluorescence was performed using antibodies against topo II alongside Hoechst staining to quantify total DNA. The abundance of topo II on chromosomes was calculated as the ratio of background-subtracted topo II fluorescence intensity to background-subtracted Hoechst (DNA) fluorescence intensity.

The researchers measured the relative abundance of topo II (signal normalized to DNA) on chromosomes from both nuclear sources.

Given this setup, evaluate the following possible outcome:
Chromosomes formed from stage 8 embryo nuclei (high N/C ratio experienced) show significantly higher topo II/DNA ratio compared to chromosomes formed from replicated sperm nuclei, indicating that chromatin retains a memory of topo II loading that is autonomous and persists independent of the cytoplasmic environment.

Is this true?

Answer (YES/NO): NO